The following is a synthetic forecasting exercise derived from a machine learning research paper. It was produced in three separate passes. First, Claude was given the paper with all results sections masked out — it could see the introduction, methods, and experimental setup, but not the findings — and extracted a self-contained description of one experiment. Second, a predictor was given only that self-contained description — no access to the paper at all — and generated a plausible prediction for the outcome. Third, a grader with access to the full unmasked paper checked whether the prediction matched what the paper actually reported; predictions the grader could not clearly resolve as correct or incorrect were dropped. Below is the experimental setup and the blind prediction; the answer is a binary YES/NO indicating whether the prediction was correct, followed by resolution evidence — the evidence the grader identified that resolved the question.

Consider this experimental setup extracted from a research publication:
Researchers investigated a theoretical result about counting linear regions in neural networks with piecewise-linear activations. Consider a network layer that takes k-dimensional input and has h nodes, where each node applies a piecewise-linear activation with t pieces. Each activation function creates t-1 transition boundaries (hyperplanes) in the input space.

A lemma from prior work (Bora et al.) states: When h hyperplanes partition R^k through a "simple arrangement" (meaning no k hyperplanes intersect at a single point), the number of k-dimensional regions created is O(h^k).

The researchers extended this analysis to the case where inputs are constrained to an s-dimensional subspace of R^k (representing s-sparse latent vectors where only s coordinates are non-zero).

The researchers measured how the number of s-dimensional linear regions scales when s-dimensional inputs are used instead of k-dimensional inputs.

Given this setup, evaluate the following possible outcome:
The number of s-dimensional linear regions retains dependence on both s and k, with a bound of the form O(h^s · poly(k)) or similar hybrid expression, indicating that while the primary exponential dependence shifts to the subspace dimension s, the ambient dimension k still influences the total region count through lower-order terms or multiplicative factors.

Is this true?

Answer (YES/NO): NO